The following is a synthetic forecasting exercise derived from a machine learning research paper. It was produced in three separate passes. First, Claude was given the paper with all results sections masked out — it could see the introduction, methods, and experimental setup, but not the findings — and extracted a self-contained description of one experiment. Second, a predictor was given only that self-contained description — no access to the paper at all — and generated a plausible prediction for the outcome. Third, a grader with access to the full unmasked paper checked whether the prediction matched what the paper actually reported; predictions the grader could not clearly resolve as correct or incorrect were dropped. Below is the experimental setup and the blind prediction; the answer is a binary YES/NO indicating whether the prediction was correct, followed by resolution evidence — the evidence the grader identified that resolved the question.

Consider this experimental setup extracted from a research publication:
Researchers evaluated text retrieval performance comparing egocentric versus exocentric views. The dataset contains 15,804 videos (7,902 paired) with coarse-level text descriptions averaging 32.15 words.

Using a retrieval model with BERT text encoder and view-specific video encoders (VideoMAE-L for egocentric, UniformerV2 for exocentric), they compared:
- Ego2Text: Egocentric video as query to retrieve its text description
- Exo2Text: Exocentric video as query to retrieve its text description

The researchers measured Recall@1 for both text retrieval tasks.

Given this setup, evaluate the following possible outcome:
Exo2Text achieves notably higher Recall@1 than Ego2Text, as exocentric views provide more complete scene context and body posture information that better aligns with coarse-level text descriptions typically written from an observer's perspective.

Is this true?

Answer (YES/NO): NO